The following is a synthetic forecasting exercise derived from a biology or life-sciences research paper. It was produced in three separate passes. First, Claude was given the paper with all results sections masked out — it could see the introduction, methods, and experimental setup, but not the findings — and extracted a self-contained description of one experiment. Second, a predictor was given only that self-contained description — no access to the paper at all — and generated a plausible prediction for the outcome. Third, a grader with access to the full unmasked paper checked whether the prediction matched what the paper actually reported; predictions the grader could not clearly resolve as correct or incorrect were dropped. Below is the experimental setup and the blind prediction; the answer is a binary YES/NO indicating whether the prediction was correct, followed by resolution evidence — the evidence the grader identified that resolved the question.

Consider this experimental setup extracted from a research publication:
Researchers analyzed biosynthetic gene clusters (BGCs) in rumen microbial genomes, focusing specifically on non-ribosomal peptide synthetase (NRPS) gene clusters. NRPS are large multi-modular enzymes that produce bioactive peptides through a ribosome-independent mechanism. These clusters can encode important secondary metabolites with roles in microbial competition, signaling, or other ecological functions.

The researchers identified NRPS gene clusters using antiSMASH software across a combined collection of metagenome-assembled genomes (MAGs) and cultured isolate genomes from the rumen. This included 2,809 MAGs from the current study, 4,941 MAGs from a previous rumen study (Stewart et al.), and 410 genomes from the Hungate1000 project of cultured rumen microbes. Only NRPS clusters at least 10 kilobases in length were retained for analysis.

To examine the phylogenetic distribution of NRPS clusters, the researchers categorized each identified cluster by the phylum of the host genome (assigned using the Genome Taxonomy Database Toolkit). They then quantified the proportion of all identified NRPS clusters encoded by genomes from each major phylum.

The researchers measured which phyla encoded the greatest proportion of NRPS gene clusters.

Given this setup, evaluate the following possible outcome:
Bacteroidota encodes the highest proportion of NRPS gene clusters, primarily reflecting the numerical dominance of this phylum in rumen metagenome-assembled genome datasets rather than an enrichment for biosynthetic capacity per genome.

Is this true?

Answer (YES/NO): NO